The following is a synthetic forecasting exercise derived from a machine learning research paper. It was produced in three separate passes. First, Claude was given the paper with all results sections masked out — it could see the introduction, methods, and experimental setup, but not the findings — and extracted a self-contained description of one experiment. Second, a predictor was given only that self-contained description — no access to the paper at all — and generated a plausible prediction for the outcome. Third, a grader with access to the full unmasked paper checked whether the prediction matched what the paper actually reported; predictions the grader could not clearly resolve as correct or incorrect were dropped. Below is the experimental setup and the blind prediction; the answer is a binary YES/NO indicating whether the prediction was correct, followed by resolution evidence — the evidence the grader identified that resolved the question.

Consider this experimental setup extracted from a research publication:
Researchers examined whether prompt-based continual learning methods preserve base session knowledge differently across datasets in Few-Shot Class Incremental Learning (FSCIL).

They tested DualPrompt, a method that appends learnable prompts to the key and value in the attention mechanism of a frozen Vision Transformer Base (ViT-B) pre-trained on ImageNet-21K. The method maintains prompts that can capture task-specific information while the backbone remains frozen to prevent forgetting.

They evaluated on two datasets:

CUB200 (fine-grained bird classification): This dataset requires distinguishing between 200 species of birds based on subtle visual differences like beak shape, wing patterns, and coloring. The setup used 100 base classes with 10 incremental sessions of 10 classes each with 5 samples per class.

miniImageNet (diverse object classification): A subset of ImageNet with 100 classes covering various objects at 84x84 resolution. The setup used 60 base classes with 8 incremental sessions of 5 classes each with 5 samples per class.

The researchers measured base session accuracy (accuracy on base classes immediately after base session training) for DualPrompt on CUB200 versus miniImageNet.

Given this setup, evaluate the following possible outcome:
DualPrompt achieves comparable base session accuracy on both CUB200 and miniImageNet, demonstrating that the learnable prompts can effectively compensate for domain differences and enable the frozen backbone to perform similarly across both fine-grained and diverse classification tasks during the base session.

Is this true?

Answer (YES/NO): NO